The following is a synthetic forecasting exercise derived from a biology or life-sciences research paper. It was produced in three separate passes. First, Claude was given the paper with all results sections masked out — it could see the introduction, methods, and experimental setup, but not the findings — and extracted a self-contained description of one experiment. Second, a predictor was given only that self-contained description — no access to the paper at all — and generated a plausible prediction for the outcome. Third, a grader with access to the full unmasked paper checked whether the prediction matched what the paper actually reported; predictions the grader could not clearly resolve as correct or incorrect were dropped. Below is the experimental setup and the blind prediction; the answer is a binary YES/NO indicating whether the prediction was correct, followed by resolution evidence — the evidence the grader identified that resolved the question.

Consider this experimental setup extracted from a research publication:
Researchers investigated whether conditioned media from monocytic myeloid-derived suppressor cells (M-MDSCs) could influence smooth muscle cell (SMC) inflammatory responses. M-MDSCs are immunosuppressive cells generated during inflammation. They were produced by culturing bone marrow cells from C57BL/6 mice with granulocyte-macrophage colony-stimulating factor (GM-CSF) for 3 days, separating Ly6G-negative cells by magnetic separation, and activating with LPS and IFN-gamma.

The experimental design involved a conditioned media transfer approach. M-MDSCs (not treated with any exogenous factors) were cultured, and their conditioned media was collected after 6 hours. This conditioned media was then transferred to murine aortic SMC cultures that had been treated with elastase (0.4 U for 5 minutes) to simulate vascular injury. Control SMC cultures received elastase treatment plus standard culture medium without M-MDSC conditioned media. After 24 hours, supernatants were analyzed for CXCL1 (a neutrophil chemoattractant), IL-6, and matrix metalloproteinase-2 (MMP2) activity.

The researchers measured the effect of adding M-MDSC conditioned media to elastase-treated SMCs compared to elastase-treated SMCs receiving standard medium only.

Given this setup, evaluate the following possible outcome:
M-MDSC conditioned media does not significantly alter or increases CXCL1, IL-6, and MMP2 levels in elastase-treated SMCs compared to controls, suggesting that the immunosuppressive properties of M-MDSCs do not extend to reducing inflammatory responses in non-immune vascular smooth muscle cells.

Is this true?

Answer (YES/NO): YES